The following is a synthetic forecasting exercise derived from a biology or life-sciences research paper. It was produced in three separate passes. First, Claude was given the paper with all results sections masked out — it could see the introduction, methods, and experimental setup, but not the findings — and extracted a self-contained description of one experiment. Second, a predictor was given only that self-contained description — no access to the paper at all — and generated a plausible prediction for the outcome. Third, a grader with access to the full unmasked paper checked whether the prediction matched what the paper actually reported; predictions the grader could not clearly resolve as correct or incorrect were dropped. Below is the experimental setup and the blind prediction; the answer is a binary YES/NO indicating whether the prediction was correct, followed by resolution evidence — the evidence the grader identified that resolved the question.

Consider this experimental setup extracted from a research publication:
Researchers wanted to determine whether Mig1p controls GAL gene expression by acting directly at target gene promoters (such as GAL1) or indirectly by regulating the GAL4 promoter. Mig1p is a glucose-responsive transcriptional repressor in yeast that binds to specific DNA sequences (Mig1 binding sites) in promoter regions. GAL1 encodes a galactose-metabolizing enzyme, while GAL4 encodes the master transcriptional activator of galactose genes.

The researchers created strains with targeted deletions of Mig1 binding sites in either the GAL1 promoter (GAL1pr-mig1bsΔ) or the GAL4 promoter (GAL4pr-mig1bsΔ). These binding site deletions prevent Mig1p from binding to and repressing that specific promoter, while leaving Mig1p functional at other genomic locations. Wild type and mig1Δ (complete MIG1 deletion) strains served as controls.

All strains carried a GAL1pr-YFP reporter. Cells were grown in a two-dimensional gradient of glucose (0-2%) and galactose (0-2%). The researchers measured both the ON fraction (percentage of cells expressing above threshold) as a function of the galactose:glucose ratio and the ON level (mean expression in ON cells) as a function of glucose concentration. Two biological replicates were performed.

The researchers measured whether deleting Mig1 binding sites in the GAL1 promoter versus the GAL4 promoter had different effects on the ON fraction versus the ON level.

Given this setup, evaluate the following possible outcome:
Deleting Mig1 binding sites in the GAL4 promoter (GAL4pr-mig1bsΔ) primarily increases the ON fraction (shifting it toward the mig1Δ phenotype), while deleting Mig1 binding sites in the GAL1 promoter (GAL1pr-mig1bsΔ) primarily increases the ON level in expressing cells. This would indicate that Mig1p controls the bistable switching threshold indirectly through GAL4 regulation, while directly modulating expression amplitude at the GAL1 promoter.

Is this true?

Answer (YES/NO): NO